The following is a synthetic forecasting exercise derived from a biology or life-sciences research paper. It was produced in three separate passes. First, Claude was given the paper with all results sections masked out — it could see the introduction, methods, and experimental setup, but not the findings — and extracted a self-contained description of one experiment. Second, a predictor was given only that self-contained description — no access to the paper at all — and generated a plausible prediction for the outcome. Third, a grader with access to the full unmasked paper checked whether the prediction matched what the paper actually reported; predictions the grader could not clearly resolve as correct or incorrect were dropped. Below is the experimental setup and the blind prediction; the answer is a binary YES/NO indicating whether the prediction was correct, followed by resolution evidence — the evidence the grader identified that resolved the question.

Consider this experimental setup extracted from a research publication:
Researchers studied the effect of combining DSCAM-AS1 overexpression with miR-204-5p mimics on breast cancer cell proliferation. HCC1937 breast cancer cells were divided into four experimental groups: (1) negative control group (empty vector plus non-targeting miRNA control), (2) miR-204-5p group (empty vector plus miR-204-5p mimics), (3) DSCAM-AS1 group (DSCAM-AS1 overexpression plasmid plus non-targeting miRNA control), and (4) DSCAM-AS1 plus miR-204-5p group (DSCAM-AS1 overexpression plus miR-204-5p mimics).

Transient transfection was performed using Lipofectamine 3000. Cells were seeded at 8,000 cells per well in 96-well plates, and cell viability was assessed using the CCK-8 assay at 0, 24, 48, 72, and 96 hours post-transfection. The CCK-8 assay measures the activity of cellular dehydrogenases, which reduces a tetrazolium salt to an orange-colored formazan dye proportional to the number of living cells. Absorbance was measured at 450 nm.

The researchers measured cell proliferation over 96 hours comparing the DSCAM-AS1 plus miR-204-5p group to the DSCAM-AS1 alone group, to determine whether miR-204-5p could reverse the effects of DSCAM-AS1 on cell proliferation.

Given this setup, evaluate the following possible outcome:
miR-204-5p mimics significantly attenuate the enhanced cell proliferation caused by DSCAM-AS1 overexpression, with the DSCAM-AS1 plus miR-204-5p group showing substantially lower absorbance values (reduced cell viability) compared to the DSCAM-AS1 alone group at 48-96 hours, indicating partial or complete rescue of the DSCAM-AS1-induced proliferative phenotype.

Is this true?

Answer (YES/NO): YES